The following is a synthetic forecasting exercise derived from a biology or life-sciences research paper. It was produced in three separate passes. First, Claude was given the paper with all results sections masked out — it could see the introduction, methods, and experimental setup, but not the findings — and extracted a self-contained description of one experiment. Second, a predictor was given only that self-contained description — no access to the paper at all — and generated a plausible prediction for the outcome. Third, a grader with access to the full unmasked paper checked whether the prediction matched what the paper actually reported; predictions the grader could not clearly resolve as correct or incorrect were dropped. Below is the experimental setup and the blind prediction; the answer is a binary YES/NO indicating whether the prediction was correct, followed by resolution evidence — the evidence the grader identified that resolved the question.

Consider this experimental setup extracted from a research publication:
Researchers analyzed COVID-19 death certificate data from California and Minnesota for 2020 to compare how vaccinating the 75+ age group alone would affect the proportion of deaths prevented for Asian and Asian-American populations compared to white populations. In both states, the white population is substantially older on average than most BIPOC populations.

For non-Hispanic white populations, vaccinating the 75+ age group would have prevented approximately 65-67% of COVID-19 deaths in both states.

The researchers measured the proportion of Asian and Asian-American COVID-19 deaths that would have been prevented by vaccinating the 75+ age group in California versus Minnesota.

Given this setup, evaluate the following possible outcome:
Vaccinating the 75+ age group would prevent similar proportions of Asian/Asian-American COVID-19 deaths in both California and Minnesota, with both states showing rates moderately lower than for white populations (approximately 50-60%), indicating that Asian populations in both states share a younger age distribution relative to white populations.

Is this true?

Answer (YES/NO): NO